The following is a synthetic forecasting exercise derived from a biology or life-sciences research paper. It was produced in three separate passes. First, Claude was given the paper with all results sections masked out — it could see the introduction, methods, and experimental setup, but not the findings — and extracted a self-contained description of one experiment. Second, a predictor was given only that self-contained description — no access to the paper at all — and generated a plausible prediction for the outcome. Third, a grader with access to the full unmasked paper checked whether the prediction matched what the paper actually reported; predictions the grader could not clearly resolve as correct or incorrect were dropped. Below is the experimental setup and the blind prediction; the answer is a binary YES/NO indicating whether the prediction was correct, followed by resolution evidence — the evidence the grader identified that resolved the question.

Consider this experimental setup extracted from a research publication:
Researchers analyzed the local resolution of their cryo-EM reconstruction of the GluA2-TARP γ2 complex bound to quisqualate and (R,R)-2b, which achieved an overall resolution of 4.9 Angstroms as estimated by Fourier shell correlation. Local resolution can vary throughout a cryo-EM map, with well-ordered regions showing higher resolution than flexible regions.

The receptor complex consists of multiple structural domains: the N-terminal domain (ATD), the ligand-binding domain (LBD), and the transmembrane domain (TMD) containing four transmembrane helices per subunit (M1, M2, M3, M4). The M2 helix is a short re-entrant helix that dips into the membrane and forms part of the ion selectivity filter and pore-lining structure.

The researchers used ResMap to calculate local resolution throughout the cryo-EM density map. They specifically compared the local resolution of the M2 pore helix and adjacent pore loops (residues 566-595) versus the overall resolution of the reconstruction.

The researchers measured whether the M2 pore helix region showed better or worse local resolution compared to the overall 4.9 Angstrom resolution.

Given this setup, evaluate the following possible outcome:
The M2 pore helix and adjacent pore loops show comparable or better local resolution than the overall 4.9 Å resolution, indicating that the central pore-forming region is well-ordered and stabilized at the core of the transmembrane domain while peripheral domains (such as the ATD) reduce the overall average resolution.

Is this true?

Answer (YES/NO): YES